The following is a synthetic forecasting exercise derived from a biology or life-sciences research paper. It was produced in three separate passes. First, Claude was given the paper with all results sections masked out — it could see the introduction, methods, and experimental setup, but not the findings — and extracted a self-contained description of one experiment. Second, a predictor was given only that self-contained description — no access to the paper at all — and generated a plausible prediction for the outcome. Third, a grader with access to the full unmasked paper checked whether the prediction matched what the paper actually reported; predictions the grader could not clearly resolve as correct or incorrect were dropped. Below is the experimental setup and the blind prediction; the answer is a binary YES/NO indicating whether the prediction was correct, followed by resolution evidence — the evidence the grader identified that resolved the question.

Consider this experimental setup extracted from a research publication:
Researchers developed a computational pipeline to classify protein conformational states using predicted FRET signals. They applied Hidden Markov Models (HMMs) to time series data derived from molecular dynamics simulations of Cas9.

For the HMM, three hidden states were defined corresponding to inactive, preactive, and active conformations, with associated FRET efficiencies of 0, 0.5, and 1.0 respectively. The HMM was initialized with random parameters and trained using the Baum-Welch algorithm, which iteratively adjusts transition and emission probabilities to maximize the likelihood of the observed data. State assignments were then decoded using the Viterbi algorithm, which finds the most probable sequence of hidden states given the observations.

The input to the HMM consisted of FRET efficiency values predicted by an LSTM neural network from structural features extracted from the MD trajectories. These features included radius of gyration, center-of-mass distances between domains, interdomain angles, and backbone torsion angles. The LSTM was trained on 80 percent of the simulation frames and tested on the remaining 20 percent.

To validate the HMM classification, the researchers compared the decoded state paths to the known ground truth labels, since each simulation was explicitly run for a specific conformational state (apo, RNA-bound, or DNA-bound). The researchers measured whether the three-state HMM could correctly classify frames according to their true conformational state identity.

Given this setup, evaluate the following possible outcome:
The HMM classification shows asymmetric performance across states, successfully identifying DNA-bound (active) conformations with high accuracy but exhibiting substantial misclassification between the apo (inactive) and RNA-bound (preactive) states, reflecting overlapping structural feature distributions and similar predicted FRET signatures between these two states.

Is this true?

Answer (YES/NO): NO